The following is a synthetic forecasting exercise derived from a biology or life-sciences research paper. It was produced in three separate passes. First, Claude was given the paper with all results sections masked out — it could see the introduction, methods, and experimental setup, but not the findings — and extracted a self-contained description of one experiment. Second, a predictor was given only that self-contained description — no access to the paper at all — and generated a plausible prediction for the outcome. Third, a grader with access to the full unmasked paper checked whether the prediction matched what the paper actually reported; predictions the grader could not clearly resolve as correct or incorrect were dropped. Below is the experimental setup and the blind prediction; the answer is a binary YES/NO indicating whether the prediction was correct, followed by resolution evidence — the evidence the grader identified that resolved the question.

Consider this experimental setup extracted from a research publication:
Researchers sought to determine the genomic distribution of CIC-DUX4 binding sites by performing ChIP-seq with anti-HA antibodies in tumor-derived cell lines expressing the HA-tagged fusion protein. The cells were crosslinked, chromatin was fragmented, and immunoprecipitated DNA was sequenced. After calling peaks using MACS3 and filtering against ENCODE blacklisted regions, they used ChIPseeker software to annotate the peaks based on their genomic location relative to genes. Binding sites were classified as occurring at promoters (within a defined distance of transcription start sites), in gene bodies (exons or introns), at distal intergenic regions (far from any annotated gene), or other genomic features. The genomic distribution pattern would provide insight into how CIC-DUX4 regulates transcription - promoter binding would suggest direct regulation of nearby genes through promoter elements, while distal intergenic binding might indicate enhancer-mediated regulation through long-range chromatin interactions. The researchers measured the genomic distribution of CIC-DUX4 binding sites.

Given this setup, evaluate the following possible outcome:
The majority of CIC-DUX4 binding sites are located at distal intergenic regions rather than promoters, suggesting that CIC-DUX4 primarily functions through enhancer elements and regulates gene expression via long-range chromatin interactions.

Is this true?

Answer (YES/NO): NO